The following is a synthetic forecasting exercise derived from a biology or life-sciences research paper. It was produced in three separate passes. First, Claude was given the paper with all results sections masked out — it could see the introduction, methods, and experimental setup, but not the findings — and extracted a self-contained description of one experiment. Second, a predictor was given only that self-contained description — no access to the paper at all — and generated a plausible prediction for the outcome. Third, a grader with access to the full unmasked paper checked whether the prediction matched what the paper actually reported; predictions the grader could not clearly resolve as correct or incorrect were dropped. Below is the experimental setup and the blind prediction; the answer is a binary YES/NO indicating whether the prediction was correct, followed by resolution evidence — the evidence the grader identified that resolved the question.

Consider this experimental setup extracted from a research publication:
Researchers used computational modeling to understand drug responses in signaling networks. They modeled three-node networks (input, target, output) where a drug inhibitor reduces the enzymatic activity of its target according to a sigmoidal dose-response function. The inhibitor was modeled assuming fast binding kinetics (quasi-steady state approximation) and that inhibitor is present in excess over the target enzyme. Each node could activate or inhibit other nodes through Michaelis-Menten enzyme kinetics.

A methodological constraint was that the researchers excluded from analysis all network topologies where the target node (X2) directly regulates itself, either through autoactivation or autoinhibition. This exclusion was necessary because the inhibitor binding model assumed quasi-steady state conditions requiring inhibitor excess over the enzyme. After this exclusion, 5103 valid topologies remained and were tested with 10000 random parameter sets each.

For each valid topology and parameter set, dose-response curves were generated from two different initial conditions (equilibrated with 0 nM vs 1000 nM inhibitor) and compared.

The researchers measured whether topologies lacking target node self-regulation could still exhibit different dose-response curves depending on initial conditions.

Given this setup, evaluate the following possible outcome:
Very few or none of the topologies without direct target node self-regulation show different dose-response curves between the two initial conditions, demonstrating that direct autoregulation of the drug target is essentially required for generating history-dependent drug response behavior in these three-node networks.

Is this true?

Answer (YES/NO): NO